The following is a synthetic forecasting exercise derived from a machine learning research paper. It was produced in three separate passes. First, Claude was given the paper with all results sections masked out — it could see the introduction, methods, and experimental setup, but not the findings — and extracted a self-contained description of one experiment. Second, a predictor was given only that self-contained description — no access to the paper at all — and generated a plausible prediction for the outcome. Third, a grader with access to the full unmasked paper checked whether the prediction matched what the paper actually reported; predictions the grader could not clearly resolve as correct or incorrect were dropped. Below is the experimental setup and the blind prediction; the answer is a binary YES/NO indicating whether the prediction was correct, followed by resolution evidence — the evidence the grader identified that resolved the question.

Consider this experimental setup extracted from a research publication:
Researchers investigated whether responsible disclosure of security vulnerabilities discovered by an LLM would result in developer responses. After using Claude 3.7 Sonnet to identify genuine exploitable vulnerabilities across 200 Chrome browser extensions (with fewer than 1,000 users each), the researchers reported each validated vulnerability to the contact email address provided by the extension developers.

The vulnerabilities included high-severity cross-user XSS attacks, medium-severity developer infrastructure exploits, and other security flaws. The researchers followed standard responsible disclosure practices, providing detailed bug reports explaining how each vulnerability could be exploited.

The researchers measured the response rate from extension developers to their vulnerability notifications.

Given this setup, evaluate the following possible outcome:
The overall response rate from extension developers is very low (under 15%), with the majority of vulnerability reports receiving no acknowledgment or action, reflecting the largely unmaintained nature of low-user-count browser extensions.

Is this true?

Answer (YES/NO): YES